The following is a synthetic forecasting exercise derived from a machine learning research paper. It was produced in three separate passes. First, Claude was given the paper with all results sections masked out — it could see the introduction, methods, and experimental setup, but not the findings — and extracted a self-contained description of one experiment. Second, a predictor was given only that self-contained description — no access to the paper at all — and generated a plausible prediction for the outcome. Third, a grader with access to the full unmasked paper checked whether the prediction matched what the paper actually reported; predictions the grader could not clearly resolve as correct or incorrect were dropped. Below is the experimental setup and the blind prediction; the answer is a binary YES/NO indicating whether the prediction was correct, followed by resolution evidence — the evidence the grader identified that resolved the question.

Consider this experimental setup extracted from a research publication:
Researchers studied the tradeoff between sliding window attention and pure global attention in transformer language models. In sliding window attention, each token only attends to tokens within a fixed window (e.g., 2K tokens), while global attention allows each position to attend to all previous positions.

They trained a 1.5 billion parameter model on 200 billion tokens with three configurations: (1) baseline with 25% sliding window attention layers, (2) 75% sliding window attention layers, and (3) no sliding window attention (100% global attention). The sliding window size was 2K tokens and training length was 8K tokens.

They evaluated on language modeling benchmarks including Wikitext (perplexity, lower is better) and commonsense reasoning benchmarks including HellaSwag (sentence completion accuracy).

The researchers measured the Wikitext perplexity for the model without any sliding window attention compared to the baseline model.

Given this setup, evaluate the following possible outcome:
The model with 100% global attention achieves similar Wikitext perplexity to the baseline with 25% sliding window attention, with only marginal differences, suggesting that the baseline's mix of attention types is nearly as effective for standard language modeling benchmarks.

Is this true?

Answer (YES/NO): NO